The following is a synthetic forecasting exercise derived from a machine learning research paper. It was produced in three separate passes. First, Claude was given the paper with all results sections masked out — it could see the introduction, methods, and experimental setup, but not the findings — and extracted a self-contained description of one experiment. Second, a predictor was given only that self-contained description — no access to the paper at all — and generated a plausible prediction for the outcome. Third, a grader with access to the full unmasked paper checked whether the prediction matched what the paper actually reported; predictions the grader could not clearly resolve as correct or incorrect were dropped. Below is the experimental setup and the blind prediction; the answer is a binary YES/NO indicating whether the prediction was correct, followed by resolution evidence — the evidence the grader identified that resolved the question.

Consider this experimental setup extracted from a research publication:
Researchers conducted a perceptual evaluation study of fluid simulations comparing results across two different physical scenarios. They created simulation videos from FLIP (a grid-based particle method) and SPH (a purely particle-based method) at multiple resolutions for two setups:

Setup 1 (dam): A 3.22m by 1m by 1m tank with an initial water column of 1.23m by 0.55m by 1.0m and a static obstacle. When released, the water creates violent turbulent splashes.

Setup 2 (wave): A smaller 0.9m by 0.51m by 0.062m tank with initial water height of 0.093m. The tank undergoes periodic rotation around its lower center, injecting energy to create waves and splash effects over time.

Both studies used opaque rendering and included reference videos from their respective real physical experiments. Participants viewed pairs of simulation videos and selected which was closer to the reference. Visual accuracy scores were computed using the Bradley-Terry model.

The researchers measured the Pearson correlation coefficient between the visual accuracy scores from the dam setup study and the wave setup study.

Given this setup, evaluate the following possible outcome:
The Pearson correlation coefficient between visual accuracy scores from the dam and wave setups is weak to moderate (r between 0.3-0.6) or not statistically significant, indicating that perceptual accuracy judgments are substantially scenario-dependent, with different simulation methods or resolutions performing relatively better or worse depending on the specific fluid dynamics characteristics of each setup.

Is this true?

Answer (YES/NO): NO